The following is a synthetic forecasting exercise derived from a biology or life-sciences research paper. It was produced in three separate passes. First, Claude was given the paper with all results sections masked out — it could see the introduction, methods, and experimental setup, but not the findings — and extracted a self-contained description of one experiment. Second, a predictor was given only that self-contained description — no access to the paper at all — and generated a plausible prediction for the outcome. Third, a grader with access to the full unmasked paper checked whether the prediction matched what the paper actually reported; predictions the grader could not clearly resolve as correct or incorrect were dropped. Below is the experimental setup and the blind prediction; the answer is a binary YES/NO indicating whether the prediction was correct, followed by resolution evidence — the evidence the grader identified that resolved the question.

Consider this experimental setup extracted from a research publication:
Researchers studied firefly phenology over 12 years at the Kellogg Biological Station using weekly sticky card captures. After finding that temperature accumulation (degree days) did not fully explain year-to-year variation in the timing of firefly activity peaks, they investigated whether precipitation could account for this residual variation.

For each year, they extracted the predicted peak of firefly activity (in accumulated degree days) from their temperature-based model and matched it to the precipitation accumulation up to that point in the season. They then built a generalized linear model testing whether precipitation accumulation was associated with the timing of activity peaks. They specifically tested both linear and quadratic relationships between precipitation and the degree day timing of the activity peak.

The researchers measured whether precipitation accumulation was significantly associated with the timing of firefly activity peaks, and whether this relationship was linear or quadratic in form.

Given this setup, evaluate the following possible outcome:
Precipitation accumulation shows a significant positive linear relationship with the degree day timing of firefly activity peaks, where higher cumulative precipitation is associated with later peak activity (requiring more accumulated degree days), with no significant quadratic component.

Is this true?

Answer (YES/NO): NO